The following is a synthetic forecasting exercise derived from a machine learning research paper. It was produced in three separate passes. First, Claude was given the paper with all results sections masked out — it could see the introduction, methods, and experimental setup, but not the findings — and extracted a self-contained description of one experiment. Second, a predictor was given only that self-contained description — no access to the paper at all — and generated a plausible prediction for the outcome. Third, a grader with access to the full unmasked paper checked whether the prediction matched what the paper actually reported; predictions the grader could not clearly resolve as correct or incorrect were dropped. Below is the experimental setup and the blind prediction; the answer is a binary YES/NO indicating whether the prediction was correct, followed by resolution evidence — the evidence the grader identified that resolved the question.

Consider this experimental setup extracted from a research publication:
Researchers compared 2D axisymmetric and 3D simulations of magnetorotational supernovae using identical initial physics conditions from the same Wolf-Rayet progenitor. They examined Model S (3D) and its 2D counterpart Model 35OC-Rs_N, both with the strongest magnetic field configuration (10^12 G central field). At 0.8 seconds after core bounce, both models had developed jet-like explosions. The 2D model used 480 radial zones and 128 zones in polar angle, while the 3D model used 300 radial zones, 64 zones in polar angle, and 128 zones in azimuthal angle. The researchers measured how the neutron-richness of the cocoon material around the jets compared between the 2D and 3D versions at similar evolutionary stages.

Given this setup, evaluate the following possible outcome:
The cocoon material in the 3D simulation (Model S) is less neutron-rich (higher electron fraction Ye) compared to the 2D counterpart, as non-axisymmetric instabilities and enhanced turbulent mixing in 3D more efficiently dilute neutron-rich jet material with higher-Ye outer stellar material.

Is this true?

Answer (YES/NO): NO